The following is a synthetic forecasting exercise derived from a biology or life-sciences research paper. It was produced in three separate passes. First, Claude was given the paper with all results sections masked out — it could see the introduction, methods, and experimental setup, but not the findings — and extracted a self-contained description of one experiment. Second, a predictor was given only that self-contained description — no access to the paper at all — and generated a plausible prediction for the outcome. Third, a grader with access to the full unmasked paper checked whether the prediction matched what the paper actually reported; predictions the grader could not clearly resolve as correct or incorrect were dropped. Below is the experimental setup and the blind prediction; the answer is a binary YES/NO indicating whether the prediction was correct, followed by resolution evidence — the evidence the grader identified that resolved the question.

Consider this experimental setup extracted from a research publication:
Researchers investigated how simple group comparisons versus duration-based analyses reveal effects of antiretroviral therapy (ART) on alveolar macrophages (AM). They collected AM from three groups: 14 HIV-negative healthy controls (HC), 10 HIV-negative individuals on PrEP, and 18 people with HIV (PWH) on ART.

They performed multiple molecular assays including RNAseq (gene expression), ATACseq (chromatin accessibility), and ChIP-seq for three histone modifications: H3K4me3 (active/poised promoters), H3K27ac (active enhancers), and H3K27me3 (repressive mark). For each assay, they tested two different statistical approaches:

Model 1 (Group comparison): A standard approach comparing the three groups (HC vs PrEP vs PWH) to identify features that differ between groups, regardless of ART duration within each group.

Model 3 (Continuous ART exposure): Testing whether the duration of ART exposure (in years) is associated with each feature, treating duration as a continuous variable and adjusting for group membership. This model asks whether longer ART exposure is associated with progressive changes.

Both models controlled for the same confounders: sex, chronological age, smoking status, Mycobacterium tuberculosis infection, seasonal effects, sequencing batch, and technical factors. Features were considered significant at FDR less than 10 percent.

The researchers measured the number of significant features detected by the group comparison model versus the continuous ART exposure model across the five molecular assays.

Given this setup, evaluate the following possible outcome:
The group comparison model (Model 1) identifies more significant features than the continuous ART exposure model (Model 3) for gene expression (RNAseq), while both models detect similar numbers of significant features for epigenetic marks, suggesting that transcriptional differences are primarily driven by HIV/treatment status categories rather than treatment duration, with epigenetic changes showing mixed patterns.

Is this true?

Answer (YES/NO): NO